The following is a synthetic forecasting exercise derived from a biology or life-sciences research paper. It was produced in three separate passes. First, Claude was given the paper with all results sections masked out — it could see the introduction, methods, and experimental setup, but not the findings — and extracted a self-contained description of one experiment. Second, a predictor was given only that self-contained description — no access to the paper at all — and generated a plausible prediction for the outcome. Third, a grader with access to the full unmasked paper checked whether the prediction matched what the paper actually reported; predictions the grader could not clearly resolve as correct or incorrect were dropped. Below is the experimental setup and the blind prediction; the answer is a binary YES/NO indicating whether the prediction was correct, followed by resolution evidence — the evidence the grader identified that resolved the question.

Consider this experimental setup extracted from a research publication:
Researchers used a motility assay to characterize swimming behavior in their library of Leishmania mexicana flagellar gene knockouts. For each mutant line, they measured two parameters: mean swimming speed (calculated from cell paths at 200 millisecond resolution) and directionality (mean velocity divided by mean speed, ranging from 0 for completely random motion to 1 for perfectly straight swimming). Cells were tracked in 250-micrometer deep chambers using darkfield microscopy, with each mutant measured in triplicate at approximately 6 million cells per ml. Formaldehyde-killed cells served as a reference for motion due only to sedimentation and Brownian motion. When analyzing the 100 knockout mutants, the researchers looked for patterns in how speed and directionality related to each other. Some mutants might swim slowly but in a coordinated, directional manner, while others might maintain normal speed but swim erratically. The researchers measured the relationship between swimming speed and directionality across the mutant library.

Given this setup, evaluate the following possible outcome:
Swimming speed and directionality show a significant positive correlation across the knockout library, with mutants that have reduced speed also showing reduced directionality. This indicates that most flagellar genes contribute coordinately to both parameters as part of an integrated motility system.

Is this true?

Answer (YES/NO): NO